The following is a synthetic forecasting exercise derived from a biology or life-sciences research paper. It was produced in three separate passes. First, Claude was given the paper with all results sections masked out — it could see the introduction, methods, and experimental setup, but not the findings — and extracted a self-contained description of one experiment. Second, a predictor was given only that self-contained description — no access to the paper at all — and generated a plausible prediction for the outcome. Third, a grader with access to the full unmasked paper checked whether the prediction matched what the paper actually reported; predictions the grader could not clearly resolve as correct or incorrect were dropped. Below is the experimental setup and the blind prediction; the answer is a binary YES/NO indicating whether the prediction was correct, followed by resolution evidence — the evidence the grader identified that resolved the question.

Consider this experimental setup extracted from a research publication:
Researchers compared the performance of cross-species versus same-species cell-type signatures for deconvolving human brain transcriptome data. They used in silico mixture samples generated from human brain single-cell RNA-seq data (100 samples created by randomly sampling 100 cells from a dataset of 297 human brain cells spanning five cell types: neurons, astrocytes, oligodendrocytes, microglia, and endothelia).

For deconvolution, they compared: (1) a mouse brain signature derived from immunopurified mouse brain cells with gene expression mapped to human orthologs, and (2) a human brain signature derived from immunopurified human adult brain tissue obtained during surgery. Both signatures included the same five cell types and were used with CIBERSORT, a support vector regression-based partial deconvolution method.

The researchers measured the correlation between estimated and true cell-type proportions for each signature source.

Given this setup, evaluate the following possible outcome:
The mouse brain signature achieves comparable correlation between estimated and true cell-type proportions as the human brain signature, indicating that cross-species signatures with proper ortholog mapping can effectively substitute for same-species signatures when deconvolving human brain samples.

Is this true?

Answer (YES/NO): NO